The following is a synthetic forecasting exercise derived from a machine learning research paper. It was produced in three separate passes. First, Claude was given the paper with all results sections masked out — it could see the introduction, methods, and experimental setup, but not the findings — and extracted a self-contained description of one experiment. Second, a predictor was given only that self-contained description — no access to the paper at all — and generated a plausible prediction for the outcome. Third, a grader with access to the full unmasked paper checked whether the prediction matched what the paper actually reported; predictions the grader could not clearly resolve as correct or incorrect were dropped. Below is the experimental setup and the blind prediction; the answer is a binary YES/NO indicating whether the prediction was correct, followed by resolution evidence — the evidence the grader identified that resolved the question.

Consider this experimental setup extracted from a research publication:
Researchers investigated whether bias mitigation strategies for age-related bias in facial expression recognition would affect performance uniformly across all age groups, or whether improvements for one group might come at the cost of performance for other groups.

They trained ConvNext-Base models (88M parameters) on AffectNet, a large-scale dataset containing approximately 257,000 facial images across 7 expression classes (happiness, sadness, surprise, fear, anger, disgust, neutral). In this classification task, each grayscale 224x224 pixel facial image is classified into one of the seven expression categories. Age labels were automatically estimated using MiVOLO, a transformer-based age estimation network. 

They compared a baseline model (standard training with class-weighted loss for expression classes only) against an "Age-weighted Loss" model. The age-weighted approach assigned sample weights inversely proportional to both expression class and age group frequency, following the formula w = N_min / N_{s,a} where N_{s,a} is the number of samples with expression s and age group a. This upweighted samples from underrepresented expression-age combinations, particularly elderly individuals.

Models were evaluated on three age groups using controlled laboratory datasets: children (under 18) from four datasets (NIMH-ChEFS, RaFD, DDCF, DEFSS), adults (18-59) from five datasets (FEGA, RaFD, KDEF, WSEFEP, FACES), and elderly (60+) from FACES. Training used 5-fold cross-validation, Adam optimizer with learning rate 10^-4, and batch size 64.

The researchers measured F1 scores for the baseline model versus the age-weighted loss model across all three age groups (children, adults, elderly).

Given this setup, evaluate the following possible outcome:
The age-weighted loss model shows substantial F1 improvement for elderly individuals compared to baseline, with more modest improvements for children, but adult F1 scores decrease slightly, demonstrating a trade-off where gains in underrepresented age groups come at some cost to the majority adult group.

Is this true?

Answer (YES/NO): NO